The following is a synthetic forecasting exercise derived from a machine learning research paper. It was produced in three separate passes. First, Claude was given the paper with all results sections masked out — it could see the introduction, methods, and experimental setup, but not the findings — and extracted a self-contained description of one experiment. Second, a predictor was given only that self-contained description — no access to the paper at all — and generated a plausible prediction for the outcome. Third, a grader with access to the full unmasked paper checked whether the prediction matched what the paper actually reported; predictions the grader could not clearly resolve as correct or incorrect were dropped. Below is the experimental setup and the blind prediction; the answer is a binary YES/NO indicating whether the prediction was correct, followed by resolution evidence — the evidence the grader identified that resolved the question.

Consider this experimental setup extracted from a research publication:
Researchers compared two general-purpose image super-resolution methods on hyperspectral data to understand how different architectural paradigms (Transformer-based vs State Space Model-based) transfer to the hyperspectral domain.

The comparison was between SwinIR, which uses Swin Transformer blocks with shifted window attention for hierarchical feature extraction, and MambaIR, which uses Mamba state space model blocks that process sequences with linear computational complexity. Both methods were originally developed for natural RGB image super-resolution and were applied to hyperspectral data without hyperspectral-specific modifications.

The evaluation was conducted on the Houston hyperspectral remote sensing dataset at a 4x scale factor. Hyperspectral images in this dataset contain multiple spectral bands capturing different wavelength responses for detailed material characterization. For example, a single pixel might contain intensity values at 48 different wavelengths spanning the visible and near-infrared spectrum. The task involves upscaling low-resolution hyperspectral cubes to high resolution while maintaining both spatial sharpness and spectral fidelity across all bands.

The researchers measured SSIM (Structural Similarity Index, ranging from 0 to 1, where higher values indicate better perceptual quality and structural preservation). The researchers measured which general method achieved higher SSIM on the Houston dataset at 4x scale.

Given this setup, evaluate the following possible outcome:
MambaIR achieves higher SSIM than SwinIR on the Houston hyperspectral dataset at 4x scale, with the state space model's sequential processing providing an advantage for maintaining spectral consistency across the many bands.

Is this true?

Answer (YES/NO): NO